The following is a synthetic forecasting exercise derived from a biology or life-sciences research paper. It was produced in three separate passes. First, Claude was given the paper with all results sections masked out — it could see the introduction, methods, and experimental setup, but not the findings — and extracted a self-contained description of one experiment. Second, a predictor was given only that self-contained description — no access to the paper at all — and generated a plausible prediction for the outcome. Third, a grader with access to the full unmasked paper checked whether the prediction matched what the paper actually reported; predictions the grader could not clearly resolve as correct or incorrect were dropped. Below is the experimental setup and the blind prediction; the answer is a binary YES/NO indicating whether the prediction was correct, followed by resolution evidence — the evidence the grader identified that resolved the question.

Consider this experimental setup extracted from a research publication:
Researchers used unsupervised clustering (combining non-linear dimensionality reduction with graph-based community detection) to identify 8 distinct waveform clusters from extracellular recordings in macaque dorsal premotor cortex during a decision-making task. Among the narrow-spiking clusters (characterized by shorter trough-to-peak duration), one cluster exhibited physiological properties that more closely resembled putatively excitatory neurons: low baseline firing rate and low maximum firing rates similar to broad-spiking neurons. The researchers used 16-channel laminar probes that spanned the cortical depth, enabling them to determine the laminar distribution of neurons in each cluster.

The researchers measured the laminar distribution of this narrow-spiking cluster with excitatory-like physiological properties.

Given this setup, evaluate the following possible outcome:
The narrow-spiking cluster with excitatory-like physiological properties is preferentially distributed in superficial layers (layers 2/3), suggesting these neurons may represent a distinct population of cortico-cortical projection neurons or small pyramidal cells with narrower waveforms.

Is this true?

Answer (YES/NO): YES